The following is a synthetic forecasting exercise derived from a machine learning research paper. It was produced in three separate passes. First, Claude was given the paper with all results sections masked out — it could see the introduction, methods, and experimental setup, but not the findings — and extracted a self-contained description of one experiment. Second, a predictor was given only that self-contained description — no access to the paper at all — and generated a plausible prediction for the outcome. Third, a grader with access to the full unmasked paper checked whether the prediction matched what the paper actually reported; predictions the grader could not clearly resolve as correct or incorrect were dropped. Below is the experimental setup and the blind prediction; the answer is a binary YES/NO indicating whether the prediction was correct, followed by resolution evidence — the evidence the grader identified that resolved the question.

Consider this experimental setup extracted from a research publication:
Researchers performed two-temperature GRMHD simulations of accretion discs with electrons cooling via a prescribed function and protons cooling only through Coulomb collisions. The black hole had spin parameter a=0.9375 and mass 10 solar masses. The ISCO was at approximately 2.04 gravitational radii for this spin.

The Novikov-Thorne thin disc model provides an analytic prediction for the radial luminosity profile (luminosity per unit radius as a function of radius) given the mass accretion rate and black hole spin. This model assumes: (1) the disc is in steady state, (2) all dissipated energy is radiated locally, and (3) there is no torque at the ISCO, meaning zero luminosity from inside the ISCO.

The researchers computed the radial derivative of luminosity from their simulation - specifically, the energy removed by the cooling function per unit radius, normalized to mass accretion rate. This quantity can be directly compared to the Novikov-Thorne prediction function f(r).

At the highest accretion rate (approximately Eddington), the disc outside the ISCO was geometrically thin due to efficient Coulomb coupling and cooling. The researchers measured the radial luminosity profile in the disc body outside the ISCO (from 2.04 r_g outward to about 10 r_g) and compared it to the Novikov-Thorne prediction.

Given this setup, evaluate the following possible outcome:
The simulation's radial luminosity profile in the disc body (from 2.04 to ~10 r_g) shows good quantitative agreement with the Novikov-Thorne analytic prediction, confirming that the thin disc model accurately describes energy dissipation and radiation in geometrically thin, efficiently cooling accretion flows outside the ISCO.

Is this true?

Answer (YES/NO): NO